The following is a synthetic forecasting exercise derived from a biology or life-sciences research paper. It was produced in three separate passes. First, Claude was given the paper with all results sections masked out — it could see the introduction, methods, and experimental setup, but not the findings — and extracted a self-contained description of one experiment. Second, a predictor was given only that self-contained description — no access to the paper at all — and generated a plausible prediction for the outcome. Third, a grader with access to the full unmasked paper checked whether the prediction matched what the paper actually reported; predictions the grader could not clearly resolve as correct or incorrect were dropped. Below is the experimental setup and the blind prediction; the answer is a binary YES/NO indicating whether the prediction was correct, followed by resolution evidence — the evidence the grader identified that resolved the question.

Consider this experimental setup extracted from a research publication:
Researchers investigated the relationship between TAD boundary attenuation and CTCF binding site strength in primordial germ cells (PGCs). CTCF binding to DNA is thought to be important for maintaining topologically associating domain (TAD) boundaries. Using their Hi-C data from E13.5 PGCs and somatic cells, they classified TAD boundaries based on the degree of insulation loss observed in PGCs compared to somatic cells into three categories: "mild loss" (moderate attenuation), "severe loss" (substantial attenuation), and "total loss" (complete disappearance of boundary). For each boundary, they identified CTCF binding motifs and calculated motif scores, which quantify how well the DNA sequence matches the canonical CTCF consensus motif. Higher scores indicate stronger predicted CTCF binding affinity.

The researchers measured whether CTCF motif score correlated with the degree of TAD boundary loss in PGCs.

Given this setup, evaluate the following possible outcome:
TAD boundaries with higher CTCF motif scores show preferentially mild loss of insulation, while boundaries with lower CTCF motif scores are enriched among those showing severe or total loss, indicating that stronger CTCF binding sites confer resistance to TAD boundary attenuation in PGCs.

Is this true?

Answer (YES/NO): YES